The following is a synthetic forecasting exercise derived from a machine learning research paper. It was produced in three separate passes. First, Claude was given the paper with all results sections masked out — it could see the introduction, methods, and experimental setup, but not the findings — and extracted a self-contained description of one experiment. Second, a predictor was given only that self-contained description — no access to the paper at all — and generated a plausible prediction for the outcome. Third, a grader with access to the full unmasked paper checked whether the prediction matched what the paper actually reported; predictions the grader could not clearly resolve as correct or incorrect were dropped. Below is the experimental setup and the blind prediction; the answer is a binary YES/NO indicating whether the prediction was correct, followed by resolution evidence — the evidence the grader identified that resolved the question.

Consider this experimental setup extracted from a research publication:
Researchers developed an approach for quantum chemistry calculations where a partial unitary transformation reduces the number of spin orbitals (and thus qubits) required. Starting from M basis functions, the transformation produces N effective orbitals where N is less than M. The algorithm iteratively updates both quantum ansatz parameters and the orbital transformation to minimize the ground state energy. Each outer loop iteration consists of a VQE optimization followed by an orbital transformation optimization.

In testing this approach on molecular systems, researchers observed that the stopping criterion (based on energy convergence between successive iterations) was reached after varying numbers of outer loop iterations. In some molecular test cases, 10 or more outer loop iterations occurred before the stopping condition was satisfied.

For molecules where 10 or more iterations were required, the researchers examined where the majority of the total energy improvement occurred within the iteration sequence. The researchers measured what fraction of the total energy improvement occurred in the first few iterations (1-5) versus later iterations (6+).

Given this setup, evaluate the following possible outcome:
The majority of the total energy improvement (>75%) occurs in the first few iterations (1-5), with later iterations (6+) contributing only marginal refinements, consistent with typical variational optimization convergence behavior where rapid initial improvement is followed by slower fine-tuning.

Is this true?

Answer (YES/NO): YES